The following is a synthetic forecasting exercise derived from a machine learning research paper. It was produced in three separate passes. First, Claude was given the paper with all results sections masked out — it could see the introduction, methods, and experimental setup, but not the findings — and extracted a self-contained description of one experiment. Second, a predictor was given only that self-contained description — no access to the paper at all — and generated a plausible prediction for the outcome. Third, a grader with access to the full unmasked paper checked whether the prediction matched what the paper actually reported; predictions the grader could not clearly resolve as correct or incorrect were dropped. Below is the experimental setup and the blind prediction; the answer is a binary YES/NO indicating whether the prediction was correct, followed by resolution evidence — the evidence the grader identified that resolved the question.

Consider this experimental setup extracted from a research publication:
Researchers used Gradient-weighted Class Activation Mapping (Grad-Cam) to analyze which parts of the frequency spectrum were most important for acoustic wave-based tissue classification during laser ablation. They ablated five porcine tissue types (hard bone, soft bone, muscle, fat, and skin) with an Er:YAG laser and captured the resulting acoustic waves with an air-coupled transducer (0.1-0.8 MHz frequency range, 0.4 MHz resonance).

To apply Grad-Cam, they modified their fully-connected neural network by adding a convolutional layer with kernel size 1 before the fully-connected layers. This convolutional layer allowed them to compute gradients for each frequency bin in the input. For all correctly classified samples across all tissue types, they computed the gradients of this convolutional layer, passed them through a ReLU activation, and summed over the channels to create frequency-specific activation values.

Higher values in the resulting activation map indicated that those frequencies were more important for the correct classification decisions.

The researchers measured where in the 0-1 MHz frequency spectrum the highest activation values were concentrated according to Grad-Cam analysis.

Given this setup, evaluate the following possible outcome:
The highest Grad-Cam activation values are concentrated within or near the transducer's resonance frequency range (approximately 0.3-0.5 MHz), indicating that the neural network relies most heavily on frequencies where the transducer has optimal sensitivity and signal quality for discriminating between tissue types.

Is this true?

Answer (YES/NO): NO